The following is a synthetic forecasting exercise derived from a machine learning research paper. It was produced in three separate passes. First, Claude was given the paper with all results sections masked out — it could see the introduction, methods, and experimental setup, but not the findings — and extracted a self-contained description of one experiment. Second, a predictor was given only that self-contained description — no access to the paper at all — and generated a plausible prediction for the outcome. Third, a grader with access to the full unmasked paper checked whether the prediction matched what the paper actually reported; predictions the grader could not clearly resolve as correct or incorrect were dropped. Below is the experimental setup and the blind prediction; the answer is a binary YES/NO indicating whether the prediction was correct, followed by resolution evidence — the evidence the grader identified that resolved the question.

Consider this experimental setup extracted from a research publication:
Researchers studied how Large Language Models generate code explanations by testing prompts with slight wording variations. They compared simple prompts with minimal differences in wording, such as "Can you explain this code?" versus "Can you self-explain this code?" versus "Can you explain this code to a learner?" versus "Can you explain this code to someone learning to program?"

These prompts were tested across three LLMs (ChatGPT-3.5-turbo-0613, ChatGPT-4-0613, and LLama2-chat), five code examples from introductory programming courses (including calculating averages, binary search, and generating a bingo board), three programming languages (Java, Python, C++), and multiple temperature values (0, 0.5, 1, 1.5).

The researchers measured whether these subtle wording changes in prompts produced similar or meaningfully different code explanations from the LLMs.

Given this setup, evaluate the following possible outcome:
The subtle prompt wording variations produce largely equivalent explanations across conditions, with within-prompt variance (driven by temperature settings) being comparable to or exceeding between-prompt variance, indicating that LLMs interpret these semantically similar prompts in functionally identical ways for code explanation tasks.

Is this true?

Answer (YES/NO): NO